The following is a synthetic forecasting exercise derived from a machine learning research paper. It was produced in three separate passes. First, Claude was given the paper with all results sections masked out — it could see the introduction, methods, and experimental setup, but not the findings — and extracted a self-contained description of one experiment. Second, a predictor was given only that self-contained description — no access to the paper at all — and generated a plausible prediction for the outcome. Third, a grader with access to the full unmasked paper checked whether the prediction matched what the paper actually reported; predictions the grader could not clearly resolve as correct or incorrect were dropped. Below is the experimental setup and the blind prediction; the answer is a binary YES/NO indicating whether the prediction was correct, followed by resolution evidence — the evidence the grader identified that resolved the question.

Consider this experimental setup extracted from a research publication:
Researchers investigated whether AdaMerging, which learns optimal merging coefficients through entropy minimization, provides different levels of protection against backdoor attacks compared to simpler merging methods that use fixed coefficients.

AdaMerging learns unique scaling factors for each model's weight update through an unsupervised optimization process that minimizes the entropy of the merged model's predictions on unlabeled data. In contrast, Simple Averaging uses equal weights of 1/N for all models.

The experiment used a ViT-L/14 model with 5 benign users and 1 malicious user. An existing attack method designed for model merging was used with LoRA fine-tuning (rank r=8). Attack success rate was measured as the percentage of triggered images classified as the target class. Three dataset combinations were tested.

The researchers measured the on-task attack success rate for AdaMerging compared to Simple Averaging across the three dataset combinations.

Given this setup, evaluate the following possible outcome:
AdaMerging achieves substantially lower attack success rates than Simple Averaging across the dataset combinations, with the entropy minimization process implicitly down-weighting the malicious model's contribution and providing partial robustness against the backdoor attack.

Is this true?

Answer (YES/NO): YES